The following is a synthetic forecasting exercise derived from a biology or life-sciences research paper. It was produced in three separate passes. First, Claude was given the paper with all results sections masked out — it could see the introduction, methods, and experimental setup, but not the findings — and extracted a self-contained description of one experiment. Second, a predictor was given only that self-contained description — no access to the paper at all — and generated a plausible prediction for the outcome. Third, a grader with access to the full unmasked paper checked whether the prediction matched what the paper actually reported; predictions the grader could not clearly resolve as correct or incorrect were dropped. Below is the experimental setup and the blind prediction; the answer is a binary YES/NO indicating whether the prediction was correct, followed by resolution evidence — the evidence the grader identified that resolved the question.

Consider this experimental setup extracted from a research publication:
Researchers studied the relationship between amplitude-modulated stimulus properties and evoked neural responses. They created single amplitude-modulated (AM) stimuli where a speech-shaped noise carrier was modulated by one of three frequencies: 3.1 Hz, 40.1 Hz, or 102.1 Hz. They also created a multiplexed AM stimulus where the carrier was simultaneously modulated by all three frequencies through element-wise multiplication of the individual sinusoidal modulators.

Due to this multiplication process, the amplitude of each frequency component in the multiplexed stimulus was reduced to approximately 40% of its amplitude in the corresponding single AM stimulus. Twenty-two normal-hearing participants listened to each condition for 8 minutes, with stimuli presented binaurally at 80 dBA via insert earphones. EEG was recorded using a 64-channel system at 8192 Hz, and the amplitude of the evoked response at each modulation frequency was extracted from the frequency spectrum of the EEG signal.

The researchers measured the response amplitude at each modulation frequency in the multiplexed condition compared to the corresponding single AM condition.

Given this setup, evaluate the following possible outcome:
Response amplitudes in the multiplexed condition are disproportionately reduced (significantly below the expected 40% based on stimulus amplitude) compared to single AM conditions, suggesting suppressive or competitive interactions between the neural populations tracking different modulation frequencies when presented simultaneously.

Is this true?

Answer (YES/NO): NO